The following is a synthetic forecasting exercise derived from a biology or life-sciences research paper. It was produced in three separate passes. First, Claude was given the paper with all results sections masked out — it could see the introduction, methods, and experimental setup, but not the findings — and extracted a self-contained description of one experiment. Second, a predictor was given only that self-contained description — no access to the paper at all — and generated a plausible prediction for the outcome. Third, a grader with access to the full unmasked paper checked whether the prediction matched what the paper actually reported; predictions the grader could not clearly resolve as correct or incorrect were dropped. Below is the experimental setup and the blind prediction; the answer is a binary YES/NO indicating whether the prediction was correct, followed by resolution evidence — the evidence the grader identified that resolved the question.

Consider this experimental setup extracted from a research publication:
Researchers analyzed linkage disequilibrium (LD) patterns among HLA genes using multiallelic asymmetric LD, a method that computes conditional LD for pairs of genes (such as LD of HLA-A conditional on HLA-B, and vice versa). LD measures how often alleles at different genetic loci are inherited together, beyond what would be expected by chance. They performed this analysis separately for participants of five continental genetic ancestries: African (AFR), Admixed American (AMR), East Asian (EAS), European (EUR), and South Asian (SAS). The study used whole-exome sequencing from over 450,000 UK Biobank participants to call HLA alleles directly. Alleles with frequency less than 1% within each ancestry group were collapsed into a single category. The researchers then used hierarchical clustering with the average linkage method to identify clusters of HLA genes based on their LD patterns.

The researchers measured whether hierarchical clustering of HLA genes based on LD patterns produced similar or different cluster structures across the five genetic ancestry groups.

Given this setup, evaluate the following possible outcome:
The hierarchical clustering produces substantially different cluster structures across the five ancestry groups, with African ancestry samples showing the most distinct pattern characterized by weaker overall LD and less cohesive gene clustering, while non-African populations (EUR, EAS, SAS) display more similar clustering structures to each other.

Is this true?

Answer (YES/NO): NO